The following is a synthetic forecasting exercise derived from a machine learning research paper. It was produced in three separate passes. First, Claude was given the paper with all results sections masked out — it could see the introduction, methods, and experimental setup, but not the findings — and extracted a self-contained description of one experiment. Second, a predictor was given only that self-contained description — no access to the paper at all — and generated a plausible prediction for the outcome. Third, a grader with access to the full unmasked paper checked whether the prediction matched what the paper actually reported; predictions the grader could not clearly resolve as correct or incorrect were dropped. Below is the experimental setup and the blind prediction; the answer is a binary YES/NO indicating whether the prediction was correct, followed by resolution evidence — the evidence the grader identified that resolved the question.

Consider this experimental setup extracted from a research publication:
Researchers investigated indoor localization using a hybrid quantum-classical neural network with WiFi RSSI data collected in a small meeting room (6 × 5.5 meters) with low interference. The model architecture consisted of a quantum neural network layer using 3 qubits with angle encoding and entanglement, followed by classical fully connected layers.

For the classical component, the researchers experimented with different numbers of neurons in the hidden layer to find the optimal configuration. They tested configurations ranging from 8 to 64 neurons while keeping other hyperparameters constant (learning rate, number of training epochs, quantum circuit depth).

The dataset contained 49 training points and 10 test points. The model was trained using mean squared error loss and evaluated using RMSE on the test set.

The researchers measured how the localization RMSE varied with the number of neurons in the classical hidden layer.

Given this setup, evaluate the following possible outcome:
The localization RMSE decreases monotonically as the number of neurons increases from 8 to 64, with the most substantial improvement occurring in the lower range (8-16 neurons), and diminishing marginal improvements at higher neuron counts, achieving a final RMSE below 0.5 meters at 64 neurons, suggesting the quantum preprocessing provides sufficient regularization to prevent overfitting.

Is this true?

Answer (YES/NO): NO